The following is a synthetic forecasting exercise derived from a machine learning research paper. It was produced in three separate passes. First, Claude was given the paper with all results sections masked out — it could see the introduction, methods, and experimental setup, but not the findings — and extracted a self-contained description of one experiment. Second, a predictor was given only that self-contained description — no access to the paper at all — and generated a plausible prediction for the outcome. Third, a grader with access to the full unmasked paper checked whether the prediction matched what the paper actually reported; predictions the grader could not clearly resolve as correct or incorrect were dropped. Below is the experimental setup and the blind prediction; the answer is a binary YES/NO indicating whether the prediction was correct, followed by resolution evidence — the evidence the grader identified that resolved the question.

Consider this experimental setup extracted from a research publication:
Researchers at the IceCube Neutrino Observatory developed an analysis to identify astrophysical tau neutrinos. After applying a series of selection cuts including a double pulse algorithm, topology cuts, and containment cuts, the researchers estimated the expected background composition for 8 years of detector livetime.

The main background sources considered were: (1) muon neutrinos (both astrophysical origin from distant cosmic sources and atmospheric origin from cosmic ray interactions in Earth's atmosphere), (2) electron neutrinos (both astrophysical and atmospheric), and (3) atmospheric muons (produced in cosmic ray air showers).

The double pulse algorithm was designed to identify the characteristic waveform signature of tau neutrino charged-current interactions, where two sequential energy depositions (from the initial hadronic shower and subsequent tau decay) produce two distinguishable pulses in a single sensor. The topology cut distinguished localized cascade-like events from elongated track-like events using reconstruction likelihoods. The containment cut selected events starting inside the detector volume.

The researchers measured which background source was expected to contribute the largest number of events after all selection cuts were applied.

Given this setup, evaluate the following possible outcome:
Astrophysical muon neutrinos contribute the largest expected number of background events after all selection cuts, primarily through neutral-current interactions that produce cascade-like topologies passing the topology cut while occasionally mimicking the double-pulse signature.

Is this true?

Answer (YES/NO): NO